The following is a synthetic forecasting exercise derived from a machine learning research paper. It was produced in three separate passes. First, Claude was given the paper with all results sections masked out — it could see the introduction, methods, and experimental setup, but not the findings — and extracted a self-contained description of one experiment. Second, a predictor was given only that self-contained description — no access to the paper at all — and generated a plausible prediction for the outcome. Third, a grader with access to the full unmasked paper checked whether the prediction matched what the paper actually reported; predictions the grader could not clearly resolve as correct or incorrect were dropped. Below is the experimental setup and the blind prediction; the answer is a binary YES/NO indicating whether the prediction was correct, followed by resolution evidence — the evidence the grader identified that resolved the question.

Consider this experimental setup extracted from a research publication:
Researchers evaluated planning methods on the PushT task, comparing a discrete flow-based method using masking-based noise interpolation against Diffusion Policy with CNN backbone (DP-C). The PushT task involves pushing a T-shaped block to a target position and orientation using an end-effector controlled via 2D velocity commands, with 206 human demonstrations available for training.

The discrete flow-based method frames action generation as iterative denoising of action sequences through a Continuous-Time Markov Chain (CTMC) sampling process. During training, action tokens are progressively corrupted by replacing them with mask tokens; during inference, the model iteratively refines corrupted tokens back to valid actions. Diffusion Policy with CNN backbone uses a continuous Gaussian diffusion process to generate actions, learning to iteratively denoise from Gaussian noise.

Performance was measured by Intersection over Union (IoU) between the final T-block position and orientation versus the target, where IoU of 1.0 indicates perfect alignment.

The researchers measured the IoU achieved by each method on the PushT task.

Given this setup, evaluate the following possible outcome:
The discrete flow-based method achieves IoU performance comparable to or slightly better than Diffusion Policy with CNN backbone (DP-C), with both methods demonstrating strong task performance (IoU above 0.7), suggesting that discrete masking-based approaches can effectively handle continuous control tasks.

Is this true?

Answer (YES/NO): YES